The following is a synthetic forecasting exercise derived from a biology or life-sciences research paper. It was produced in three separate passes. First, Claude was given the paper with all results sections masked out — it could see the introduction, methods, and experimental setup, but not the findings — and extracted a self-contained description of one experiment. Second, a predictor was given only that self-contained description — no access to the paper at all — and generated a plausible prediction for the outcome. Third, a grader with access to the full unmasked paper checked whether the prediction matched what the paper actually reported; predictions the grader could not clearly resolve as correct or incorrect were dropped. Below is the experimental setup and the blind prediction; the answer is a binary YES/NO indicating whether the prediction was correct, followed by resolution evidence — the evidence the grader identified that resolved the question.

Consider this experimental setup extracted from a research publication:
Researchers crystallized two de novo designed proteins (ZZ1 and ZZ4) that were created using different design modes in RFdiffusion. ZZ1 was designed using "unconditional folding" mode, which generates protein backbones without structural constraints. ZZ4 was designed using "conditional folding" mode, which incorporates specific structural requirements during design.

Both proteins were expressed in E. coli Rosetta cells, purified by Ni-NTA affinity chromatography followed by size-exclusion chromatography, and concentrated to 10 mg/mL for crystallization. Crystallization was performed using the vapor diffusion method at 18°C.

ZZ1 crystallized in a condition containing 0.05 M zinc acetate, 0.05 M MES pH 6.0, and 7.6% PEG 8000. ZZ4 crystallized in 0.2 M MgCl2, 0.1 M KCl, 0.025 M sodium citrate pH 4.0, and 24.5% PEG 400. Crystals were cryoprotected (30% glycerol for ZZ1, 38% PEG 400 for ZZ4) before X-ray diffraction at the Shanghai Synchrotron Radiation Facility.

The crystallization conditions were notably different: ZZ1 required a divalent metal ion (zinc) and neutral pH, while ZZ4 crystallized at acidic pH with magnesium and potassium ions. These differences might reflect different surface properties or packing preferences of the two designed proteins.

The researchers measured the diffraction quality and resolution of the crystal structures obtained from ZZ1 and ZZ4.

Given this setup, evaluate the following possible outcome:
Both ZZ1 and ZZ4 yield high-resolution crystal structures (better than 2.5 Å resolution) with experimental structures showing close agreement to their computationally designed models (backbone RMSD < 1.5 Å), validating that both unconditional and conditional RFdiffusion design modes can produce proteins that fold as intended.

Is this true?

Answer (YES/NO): YES